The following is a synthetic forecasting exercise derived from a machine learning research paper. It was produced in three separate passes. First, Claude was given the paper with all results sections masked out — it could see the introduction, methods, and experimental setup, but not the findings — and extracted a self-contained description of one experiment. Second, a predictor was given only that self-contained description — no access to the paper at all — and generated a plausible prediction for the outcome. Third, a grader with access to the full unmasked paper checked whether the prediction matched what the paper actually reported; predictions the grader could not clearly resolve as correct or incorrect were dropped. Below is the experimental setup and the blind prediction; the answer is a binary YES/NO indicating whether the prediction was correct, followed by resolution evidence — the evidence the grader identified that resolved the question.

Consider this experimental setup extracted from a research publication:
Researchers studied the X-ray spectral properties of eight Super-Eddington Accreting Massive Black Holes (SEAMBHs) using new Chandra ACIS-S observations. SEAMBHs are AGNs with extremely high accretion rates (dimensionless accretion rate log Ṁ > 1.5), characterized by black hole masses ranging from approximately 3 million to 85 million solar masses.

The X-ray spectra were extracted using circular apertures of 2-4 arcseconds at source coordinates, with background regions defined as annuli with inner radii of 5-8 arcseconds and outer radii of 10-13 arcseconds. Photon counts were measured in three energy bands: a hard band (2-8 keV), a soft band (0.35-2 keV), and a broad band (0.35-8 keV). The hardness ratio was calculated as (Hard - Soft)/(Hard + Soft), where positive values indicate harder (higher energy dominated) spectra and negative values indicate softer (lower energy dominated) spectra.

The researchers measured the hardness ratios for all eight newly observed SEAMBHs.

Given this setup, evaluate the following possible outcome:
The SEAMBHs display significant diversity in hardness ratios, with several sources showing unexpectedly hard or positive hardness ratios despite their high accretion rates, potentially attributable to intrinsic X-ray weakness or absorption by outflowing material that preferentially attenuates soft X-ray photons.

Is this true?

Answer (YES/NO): NO